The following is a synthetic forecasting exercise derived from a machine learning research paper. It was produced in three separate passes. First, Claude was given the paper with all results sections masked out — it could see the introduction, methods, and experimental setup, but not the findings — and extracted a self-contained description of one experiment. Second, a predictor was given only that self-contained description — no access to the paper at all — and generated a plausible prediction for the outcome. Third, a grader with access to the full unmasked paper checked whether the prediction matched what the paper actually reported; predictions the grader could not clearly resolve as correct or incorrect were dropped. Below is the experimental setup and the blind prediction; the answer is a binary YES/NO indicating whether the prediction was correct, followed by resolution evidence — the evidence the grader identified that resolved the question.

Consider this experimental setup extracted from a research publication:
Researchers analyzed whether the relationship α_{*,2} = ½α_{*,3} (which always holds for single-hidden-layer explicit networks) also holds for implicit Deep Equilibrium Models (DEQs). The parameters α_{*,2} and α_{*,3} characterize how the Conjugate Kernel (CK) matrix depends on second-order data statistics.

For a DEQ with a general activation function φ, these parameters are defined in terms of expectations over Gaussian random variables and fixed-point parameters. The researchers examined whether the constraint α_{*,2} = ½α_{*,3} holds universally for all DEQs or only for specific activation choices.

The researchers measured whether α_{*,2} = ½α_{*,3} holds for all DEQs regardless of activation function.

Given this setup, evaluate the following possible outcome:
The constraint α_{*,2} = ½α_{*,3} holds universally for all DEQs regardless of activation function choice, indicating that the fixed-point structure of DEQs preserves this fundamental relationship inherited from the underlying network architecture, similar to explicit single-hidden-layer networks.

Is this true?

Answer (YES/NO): NO